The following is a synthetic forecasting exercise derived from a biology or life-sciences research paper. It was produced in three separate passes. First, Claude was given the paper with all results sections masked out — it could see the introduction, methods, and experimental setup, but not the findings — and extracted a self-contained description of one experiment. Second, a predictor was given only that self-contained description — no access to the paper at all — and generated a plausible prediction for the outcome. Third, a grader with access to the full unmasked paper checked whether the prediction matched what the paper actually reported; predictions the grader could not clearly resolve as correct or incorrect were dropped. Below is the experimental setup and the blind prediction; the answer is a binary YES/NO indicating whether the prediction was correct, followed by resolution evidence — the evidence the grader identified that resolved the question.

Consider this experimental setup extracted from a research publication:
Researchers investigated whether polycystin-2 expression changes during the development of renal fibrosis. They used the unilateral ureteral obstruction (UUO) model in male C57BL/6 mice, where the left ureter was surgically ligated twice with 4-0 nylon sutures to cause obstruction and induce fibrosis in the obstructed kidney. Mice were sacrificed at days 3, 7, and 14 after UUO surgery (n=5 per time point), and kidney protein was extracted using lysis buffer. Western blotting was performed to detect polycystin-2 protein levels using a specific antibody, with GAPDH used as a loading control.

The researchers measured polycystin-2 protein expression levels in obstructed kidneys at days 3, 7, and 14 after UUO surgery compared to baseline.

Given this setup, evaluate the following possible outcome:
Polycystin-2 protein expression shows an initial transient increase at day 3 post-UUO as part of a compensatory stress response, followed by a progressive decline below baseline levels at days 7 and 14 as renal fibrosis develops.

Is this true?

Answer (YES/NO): NO